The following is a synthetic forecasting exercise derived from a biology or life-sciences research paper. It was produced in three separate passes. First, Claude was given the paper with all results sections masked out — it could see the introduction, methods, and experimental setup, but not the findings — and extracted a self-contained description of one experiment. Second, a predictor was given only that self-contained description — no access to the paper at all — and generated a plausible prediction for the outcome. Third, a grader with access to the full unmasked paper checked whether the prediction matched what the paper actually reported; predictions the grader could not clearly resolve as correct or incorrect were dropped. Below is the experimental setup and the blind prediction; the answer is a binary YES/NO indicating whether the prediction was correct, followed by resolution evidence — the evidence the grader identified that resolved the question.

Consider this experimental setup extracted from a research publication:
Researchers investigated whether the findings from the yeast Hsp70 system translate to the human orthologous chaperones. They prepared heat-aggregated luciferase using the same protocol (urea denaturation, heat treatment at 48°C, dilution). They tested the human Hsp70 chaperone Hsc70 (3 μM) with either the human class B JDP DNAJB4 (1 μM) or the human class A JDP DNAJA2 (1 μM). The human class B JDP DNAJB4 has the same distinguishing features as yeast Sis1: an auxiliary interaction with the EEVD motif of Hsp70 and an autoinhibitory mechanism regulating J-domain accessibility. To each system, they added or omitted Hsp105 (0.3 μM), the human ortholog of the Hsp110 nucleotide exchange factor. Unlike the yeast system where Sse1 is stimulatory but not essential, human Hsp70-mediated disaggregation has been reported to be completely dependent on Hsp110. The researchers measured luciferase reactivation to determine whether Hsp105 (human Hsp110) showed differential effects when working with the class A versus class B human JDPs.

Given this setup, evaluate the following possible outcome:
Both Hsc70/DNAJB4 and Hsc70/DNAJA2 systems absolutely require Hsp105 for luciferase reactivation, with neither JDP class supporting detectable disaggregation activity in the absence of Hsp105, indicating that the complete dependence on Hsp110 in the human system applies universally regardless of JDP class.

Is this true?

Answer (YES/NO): YES